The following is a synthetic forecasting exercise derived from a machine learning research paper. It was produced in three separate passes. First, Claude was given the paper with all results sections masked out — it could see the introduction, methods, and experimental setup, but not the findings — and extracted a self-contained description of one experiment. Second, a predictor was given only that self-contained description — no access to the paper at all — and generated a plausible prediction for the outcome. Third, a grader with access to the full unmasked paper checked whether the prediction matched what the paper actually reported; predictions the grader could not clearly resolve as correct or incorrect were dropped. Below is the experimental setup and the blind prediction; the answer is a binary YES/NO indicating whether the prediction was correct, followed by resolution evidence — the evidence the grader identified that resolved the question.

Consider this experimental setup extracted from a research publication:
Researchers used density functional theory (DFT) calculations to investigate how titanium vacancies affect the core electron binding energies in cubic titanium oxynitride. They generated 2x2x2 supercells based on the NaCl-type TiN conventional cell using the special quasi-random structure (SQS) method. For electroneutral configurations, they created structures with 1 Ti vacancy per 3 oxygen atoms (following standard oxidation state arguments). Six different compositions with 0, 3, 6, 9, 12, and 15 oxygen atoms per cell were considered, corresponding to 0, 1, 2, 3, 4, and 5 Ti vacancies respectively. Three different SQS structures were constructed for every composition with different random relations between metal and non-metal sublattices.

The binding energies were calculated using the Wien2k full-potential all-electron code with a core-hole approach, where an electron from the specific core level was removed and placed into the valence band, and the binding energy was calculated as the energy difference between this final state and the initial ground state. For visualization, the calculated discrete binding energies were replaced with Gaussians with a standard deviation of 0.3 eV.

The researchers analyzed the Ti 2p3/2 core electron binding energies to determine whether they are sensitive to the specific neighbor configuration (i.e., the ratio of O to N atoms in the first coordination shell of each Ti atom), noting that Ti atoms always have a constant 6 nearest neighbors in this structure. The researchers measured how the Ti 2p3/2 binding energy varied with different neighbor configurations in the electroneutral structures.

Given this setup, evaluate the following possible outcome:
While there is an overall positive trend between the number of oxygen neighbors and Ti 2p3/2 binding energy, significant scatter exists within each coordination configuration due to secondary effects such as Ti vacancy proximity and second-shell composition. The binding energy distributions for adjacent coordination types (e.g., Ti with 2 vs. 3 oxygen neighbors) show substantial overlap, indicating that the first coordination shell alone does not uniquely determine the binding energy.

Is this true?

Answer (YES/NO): NO